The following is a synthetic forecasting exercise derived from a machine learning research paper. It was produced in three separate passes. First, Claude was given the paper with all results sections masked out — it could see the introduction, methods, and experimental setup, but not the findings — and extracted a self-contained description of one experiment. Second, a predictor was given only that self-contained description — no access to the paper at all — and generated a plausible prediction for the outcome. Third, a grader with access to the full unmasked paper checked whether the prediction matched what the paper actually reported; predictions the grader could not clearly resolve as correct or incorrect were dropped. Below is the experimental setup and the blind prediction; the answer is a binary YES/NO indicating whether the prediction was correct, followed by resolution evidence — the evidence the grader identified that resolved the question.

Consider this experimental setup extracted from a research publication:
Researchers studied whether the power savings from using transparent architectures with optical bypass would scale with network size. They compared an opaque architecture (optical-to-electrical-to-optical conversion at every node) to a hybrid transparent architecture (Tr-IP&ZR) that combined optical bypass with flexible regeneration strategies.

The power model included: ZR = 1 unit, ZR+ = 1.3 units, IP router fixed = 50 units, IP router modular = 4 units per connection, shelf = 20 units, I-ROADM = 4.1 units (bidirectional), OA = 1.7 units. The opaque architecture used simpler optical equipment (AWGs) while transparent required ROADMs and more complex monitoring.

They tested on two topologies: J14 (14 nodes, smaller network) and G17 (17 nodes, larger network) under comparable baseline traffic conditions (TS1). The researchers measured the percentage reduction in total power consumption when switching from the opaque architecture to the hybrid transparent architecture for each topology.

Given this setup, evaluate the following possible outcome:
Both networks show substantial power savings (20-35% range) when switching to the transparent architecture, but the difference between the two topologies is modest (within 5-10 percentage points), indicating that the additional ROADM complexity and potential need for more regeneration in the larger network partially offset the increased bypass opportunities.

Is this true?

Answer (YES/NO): NO